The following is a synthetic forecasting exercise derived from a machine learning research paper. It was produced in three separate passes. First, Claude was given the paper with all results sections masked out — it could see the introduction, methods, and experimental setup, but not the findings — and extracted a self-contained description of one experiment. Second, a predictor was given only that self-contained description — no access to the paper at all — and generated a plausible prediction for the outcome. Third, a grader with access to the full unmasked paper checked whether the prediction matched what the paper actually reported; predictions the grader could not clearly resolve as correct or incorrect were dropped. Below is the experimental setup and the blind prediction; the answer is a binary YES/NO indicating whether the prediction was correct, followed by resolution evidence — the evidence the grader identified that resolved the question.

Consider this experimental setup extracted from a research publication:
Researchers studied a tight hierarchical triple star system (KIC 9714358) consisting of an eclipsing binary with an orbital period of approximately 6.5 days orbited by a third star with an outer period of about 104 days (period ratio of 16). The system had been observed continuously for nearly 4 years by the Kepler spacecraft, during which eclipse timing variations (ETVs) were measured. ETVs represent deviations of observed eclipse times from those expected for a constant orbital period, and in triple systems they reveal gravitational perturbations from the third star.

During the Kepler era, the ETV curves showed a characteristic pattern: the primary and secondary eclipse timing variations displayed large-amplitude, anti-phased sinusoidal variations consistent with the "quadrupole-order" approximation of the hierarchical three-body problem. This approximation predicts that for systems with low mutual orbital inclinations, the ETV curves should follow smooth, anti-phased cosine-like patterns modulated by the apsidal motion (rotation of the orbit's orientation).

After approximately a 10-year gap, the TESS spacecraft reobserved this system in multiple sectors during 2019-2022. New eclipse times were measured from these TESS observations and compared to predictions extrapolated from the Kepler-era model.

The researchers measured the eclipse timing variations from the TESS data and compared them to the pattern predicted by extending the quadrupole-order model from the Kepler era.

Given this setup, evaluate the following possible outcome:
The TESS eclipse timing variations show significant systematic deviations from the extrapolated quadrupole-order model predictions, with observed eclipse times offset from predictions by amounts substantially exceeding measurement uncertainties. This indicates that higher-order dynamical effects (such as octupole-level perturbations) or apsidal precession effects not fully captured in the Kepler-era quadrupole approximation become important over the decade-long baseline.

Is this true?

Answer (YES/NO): YES